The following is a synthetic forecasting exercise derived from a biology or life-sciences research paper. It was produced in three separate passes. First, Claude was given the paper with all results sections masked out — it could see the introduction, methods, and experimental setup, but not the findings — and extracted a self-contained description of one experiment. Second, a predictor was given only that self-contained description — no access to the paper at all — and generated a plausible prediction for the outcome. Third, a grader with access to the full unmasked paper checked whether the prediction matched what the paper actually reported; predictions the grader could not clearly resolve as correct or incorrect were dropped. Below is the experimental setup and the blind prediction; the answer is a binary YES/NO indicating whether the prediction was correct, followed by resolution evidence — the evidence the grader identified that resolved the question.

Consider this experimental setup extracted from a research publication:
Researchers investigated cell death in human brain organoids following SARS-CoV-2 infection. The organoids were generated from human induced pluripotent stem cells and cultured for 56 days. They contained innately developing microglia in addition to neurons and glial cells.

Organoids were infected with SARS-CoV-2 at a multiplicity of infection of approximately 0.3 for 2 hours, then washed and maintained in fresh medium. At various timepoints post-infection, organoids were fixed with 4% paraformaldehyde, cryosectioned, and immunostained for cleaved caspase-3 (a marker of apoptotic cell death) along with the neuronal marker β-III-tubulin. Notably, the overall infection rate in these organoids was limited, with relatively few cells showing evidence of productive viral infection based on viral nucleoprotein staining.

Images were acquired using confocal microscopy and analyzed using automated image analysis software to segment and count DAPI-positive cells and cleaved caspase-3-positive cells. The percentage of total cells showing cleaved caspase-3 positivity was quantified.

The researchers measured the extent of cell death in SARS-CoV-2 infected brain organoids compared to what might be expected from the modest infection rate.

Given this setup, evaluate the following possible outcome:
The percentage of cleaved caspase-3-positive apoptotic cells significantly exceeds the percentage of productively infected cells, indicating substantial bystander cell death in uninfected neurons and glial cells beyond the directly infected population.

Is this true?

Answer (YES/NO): YES